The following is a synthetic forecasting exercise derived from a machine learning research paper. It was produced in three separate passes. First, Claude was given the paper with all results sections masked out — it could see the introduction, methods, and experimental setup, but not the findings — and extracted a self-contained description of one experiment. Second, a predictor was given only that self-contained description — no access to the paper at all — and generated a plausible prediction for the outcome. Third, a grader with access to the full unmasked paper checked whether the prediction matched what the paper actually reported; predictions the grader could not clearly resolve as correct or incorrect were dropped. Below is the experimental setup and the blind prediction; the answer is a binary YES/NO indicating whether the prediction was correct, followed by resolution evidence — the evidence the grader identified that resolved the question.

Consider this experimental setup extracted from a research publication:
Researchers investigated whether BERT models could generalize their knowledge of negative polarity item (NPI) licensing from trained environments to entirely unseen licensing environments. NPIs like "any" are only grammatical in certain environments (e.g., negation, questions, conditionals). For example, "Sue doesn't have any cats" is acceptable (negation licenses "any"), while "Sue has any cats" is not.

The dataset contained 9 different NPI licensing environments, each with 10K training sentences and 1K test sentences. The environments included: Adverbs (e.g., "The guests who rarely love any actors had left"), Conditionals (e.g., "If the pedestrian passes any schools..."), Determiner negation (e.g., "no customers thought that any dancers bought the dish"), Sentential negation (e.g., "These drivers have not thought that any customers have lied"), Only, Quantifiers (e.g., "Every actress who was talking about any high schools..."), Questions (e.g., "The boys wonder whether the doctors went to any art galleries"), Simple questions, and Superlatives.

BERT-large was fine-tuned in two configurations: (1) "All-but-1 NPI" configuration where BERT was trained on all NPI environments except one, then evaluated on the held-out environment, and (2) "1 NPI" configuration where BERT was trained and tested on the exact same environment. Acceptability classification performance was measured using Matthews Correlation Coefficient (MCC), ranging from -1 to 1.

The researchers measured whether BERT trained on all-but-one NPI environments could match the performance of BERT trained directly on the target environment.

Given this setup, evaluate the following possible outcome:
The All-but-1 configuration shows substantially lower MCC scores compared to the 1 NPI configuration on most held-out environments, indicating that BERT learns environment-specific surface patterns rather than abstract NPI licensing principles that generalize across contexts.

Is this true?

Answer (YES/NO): NO